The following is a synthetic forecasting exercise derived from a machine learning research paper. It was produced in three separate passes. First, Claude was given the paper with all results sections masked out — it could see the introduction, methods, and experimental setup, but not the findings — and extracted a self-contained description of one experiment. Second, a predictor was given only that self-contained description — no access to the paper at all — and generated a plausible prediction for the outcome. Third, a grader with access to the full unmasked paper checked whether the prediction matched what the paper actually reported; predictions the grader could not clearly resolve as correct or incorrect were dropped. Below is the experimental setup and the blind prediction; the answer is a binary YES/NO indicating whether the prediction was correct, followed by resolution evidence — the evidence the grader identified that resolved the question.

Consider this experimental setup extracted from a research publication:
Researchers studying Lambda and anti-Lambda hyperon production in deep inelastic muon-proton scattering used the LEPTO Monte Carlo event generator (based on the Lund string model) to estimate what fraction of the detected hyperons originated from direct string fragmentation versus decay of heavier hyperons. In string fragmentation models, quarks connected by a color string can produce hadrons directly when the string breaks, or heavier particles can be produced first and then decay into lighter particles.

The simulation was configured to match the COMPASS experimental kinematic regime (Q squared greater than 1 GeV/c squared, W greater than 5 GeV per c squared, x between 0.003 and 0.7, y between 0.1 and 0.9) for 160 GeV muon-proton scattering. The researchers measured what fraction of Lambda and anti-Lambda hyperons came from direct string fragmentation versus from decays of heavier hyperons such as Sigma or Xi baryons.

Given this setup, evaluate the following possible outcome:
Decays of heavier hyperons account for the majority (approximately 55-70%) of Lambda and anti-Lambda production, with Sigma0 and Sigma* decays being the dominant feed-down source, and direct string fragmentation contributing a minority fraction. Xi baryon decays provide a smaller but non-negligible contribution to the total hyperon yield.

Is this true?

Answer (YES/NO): NO